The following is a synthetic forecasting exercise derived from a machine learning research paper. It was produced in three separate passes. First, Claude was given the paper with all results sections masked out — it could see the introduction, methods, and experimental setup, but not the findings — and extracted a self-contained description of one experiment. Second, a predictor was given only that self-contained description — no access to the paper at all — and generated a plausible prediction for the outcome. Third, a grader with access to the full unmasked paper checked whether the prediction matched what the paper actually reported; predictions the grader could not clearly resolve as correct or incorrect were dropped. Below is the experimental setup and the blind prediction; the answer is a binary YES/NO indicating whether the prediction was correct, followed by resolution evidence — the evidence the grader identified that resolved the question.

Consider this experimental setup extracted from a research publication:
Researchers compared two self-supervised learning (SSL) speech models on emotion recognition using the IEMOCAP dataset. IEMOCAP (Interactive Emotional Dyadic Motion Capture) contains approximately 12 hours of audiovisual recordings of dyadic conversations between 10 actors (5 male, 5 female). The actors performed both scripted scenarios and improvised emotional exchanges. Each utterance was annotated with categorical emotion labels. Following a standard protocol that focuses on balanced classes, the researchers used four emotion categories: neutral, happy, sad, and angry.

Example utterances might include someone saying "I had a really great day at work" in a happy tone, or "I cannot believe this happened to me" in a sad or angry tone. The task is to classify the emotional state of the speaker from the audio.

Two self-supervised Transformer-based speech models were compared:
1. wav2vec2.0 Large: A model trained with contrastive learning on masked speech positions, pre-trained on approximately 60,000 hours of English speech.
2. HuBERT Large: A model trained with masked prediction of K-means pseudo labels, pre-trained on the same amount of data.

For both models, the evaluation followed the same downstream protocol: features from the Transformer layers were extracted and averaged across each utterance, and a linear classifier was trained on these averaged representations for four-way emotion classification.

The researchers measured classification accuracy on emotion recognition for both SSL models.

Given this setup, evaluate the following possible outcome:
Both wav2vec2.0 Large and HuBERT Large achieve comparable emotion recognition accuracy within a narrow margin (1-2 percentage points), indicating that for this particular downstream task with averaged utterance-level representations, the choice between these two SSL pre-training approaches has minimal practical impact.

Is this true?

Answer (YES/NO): YES